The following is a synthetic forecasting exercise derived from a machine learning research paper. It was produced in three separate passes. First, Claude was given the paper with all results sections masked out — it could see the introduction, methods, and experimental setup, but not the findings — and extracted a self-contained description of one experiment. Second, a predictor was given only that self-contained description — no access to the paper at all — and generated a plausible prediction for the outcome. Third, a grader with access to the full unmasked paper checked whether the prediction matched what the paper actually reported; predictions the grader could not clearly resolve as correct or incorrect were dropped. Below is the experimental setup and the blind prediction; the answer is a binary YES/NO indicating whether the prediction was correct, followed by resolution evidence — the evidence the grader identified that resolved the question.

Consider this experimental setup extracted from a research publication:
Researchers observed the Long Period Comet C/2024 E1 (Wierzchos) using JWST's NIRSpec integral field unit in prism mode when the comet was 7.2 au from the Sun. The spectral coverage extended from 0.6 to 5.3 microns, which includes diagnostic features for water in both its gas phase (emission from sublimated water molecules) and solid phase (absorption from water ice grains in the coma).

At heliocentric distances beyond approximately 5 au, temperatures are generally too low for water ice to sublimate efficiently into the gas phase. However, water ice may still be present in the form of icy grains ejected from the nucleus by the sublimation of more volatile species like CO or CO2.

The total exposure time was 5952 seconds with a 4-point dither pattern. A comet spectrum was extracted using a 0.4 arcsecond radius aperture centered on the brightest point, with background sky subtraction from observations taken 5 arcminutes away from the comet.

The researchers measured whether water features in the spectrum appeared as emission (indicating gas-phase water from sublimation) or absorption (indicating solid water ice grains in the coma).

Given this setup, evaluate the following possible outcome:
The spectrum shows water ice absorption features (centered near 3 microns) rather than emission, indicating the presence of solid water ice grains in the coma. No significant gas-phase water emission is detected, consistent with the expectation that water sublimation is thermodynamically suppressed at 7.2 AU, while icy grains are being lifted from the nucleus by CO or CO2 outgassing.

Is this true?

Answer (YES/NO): YES